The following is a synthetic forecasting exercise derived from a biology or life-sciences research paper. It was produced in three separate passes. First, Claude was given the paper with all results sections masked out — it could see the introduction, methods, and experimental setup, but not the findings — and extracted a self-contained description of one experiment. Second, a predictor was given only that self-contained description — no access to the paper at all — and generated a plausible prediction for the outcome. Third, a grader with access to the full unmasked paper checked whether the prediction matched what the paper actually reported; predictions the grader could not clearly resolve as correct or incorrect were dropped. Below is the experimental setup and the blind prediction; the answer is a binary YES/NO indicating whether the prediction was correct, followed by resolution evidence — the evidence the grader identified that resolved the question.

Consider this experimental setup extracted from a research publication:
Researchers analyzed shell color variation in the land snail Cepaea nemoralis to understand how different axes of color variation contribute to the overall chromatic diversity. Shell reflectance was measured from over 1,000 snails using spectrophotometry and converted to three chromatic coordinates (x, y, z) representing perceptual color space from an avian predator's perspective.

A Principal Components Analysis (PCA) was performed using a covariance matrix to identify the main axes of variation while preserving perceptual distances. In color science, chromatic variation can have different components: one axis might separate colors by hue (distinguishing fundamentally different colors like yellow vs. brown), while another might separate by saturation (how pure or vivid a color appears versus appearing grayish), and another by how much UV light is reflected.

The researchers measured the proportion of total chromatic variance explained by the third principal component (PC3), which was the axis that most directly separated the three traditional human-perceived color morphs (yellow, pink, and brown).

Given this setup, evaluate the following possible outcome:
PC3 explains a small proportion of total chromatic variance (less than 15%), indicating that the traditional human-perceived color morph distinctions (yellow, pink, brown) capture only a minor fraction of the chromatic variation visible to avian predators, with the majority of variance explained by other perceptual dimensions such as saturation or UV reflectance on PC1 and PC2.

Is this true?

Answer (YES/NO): YES